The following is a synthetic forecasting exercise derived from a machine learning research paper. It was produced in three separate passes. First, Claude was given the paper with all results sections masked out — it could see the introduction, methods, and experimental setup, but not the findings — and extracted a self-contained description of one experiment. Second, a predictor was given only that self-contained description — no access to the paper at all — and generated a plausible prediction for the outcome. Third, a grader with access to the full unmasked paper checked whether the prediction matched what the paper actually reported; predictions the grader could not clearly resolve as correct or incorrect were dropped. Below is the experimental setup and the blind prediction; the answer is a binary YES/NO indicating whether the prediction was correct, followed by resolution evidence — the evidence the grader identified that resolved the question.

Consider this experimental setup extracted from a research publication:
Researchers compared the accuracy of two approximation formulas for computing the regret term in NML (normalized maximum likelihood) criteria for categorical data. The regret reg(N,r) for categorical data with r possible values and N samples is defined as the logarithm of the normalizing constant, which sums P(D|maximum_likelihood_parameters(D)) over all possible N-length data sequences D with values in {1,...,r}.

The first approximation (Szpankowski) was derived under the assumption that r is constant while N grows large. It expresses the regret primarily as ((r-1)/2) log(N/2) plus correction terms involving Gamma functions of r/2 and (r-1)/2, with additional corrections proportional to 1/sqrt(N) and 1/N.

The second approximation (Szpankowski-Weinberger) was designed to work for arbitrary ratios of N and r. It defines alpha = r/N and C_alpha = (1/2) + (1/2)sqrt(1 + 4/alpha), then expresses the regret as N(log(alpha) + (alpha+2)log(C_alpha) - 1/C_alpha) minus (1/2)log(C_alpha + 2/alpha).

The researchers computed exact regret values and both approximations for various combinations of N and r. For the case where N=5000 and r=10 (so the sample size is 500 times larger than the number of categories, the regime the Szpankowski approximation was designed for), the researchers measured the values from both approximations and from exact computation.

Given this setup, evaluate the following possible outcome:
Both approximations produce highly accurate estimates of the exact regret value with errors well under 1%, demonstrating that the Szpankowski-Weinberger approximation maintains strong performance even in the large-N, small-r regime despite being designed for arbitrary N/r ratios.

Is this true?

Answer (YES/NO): YES